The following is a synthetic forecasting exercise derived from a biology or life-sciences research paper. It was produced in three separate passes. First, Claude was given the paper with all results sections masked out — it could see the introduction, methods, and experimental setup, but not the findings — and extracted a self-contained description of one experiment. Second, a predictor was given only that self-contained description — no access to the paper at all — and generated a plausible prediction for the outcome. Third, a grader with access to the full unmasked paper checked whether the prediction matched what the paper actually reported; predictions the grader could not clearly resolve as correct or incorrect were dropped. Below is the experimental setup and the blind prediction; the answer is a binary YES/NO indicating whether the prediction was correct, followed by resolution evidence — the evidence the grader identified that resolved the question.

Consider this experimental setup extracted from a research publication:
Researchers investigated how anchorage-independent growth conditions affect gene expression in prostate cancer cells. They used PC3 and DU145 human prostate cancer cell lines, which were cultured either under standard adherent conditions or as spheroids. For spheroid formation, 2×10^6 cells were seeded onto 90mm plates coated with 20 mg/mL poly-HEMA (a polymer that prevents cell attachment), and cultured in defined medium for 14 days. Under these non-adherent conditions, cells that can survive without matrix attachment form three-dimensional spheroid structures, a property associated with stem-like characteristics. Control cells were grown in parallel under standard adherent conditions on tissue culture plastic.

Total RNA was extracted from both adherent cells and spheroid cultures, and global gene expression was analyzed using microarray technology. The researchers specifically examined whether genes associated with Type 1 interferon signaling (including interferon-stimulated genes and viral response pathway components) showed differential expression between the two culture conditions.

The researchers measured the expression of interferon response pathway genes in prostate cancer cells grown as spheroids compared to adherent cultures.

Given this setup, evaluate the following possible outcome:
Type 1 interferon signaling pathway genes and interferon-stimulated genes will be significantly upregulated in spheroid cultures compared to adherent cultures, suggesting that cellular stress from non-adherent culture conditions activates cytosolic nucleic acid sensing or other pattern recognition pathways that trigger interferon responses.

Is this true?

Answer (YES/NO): YES